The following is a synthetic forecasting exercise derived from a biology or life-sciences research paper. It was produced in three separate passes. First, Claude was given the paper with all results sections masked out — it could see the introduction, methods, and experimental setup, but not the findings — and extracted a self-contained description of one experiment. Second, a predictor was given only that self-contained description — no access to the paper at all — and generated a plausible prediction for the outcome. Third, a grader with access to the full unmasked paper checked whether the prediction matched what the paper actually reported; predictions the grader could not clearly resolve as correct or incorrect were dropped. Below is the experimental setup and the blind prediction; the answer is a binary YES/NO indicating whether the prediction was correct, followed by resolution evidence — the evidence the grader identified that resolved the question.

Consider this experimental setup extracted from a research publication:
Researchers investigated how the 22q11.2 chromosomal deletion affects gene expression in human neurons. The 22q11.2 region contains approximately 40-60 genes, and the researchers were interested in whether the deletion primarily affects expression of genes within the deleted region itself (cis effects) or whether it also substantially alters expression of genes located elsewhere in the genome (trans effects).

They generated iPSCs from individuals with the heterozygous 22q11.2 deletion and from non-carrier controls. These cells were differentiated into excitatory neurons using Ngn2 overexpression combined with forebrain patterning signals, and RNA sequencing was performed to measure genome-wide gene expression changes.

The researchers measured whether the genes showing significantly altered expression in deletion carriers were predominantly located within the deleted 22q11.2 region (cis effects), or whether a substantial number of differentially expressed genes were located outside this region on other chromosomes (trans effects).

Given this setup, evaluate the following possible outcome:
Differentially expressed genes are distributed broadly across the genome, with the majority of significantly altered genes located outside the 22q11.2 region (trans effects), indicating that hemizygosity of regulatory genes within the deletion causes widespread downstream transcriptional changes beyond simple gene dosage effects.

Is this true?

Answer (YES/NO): YES